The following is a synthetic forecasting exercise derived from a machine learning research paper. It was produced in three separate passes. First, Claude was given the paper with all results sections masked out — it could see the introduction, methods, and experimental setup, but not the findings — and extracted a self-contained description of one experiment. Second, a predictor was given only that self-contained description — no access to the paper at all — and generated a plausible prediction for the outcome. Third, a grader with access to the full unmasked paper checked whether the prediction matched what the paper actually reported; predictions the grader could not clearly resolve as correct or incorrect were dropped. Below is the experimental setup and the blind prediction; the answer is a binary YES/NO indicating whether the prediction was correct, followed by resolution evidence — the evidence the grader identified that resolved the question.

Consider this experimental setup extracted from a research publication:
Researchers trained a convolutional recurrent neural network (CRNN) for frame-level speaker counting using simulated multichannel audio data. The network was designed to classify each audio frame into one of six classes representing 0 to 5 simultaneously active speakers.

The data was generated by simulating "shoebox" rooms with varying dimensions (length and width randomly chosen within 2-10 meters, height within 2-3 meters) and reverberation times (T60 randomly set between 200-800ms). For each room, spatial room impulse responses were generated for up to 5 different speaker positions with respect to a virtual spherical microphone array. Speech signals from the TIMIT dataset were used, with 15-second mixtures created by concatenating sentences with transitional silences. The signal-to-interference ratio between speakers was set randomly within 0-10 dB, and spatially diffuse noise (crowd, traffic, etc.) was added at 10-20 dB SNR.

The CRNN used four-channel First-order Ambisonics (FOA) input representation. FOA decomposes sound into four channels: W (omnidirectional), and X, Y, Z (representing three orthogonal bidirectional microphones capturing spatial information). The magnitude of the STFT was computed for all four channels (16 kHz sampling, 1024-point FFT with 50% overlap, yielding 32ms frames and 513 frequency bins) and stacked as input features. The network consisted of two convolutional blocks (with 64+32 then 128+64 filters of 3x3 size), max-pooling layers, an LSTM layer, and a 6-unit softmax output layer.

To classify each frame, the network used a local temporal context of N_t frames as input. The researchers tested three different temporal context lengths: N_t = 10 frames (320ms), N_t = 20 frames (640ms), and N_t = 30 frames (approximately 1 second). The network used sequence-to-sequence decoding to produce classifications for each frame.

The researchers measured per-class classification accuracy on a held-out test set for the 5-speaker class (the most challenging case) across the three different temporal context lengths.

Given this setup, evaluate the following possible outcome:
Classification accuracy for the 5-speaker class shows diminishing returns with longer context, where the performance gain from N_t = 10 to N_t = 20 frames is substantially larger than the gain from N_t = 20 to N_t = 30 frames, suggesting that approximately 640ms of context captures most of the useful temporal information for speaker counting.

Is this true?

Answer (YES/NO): YES